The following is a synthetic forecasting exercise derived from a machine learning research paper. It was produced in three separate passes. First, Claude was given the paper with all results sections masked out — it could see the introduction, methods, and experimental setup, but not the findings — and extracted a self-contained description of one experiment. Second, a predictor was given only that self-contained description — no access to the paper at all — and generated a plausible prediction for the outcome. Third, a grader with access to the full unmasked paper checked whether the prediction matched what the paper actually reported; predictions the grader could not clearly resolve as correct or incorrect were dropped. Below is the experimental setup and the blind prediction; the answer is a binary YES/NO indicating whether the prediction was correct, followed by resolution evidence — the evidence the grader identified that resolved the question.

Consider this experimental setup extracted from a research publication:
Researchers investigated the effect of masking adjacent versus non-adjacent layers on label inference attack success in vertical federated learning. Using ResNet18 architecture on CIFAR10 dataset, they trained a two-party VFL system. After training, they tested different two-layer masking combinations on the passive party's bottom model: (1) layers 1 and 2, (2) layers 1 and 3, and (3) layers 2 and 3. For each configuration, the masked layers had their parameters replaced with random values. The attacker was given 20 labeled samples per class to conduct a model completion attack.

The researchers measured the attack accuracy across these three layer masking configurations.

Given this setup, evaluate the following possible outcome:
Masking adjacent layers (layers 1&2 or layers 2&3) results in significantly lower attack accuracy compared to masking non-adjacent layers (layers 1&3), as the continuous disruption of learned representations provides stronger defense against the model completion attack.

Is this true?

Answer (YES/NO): NO